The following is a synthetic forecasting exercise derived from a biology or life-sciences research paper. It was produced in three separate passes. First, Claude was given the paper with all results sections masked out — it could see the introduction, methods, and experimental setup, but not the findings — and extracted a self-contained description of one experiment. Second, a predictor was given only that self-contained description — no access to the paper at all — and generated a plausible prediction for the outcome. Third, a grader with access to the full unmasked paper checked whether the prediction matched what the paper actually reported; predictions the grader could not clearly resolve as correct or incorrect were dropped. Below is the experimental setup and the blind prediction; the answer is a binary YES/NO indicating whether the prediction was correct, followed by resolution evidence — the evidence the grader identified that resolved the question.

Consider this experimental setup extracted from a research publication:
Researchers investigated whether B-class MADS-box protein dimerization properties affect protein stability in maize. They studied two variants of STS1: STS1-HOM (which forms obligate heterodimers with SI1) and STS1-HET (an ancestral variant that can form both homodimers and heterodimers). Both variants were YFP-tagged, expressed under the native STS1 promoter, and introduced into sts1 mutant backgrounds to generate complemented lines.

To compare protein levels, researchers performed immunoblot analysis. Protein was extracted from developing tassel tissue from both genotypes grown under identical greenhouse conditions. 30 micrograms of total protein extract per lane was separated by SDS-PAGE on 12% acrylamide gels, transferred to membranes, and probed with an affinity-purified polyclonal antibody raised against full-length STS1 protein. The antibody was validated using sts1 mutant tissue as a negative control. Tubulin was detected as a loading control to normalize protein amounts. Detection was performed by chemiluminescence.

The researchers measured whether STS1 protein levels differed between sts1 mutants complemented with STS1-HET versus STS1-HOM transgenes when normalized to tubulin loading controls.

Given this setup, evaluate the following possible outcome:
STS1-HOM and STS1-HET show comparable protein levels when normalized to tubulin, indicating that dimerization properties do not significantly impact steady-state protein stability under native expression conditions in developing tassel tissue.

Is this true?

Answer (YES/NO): NO